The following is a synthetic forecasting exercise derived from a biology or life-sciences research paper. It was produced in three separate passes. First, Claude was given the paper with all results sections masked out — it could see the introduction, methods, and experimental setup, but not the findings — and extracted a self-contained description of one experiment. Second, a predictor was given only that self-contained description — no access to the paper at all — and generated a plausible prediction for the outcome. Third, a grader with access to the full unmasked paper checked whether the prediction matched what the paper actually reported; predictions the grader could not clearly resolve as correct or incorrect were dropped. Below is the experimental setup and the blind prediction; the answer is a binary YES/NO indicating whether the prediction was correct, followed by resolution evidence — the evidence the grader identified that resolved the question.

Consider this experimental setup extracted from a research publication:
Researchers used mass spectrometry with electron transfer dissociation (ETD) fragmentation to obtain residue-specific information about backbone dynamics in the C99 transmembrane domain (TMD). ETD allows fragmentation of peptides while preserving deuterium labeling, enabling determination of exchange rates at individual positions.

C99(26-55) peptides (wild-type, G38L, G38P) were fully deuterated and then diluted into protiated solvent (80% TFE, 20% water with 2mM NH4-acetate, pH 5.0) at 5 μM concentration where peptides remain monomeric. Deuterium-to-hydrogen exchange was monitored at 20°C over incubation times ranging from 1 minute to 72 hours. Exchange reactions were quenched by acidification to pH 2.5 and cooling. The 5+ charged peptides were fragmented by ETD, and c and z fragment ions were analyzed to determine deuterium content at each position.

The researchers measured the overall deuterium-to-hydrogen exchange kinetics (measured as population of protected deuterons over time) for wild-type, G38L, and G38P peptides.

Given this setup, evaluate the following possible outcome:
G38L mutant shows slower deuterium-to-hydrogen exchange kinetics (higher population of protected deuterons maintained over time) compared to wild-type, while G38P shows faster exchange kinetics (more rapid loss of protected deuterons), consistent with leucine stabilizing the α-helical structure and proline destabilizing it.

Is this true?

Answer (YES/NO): YES